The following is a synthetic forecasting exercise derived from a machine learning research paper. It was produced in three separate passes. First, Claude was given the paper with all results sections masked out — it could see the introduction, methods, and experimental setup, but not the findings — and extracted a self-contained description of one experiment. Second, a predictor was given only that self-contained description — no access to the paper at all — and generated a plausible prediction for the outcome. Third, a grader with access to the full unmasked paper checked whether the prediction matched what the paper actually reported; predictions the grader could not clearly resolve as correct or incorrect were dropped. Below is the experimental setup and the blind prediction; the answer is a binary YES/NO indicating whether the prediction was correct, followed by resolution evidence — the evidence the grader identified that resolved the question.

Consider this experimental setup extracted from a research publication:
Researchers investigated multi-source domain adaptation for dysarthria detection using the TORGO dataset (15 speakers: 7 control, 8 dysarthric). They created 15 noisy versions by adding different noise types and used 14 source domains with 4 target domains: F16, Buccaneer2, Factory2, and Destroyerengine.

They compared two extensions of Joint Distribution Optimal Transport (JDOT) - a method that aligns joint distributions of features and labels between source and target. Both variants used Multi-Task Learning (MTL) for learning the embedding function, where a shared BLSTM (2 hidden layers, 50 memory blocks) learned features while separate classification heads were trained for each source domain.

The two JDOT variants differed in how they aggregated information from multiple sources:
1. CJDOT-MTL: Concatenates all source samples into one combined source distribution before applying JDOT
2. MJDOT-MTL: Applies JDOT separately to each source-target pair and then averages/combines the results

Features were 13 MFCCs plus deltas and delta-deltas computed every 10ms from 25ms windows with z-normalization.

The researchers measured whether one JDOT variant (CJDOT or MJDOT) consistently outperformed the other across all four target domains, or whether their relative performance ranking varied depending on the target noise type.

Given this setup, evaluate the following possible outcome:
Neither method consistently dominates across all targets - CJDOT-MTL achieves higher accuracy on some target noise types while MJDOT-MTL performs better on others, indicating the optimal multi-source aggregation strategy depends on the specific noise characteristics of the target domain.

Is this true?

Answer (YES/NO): YES